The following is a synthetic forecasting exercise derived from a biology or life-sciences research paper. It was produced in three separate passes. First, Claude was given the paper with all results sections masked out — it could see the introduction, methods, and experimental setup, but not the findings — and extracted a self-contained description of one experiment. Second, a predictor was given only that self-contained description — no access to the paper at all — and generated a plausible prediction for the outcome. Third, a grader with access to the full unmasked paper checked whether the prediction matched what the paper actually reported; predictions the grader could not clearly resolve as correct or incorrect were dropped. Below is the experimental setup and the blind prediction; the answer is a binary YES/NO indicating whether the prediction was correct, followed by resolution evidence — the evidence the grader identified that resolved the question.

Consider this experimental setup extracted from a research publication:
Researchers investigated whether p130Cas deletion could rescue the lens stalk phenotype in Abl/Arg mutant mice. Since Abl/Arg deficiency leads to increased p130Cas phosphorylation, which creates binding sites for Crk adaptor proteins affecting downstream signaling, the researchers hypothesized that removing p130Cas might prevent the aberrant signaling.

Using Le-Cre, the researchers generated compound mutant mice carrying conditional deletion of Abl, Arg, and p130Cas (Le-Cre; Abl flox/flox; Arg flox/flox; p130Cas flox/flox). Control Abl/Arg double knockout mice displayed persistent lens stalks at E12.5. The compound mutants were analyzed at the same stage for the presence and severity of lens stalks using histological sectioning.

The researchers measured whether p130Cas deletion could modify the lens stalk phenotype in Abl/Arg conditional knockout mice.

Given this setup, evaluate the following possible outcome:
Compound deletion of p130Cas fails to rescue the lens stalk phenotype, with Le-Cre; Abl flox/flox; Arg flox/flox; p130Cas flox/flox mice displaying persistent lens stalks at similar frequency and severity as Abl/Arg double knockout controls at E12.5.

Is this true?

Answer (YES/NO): NO